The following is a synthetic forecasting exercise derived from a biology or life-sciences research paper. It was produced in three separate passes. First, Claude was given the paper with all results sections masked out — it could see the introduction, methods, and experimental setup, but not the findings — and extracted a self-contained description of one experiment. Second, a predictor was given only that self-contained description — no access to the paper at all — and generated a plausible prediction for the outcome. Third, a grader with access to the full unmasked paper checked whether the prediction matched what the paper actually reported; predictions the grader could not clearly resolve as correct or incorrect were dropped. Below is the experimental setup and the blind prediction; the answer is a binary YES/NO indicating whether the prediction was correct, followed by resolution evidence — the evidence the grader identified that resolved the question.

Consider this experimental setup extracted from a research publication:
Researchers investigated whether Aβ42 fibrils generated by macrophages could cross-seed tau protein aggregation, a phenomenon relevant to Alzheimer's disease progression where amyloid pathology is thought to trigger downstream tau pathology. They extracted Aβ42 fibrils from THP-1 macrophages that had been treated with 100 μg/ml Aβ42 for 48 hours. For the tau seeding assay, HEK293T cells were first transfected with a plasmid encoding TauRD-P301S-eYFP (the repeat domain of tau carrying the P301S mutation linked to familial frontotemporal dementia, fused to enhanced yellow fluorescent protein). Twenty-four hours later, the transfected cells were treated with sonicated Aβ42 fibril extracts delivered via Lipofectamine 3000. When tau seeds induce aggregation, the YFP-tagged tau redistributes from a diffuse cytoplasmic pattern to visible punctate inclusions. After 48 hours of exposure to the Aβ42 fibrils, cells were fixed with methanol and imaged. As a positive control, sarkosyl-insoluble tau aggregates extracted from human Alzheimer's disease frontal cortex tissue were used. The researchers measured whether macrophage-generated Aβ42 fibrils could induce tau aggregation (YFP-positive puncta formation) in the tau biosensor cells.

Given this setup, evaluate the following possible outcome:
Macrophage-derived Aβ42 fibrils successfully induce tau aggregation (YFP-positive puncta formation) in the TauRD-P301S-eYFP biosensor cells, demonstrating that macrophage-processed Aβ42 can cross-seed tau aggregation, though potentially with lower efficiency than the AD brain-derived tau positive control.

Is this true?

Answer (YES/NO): NO